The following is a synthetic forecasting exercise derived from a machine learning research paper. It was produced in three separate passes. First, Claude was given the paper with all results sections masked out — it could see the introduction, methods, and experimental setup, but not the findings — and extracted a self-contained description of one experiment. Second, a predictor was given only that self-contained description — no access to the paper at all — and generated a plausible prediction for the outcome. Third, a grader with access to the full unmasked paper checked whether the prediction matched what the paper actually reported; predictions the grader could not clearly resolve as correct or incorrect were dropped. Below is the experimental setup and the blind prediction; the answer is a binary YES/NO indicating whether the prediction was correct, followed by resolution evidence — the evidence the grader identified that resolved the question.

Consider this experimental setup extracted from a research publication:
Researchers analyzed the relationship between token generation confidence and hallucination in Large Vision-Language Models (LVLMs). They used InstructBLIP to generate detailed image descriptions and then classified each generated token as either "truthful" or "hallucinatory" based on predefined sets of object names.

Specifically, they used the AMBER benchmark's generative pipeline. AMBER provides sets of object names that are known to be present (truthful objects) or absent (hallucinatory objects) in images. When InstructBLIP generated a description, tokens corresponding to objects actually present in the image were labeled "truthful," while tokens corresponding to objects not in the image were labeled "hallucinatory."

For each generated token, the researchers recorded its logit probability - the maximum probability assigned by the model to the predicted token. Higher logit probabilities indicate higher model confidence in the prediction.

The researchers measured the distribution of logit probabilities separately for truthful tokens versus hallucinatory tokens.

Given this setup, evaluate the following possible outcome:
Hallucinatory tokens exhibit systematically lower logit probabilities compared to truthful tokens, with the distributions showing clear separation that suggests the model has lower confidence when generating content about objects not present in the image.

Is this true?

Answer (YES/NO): YES